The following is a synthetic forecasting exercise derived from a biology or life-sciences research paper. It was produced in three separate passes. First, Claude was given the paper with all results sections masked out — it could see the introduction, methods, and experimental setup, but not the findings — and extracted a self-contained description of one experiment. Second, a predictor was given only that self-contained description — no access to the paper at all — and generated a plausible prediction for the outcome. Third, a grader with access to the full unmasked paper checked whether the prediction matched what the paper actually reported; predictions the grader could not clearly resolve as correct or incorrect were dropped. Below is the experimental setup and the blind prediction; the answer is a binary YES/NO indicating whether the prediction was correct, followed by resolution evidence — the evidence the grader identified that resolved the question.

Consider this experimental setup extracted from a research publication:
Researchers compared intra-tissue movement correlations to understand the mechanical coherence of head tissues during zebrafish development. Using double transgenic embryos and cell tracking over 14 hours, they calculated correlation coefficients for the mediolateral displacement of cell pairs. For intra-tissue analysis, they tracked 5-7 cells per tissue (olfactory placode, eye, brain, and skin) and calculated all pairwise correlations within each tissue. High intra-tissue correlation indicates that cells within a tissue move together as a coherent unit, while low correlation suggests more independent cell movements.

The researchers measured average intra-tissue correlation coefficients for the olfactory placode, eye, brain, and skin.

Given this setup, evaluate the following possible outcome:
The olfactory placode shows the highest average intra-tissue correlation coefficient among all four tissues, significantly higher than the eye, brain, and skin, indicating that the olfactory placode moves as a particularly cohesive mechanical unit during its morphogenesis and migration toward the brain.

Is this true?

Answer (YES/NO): NO